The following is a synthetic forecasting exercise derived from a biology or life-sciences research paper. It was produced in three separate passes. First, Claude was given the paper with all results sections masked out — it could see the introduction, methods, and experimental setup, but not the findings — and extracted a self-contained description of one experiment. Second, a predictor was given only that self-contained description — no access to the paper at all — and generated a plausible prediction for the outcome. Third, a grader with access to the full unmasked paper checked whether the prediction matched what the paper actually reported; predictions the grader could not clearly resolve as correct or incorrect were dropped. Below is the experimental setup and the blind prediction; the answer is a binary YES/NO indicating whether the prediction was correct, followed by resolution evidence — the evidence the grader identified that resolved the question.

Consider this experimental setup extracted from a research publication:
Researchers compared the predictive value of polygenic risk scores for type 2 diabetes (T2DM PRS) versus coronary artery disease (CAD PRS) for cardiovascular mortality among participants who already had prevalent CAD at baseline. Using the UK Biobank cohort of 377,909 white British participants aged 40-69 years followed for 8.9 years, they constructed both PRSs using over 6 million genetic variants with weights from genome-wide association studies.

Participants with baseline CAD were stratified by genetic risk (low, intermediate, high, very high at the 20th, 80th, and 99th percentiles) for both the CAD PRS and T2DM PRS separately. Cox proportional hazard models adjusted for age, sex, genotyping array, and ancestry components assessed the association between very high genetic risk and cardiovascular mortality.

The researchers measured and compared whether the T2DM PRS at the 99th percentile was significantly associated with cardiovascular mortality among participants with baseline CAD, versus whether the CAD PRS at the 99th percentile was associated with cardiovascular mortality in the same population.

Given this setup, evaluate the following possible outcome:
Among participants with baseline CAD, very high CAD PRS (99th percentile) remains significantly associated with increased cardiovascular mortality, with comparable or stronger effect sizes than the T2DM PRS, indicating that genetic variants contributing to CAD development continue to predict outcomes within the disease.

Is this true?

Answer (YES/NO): NO